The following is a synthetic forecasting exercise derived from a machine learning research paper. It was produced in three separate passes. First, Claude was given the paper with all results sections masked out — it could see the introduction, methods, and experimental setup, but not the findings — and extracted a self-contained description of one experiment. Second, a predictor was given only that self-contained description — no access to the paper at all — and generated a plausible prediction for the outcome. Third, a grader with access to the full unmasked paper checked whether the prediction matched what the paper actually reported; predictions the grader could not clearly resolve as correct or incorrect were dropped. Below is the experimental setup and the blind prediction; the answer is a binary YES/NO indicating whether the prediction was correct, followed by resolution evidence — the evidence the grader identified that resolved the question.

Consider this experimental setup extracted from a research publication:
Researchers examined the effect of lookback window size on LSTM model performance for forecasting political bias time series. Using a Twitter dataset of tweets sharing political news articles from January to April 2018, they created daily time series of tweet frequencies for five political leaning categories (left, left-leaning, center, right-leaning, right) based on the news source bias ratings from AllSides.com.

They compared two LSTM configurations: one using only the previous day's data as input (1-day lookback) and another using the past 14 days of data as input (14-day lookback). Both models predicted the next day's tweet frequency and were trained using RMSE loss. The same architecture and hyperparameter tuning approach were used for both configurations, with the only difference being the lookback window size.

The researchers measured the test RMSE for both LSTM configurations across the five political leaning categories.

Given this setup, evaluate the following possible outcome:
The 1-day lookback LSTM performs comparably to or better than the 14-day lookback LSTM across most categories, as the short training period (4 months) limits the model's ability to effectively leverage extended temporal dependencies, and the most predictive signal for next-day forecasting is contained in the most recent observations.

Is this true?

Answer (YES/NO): YES